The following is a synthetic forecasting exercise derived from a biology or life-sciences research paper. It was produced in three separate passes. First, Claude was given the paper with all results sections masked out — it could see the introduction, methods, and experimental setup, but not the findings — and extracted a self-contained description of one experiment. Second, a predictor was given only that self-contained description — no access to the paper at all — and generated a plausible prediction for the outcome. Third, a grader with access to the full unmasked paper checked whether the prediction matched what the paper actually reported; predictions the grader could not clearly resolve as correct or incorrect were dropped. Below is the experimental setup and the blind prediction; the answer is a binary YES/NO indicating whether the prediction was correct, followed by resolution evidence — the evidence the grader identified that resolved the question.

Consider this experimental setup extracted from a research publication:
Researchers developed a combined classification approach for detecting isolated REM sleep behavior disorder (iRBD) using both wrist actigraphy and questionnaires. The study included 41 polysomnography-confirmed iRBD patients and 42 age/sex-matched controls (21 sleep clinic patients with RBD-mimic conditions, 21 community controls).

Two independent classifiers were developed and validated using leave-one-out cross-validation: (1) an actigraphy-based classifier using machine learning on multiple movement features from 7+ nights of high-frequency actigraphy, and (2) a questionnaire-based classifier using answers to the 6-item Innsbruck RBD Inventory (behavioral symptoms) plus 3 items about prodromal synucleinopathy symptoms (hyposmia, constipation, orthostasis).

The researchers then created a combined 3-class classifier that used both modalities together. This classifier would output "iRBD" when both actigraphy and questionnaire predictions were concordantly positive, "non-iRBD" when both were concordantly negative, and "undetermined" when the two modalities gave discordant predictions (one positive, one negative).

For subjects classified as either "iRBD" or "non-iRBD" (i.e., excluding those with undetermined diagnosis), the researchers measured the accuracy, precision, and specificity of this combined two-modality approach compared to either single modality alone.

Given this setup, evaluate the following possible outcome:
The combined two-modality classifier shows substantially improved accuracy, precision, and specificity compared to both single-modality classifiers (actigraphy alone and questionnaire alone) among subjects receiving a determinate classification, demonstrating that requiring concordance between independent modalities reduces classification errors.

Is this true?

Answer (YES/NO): YES